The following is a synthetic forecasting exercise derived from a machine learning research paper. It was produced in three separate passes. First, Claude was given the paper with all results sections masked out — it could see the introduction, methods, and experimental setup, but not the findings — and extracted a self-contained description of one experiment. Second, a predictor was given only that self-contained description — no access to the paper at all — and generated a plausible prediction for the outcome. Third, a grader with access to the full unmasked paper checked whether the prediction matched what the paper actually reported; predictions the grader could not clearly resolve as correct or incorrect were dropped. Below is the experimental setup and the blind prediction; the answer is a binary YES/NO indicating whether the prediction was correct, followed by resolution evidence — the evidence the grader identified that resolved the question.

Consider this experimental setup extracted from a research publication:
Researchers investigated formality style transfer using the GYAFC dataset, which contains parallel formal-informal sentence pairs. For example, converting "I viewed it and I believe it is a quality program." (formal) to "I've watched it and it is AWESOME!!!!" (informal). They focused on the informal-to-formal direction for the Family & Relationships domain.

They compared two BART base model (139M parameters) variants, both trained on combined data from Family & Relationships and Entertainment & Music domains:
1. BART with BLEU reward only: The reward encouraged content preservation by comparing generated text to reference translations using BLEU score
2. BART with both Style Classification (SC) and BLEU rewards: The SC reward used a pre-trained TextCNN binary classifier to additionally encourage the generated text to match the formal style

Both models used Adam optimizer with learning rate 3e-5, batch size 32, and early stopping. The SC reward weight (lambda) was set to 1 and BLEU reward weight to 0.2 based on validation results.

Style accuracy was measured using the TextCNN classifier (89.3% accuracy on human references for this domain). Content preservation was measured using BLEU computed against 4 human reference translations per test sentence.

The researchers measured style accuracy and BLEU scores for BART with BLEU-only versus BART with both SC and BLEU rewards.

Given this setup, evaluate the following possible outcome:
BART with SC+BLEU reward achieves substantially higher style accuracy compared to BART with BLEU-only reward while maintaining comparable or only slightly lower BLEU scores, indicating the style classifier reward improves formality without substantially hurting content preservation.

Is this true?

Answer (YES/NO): YES